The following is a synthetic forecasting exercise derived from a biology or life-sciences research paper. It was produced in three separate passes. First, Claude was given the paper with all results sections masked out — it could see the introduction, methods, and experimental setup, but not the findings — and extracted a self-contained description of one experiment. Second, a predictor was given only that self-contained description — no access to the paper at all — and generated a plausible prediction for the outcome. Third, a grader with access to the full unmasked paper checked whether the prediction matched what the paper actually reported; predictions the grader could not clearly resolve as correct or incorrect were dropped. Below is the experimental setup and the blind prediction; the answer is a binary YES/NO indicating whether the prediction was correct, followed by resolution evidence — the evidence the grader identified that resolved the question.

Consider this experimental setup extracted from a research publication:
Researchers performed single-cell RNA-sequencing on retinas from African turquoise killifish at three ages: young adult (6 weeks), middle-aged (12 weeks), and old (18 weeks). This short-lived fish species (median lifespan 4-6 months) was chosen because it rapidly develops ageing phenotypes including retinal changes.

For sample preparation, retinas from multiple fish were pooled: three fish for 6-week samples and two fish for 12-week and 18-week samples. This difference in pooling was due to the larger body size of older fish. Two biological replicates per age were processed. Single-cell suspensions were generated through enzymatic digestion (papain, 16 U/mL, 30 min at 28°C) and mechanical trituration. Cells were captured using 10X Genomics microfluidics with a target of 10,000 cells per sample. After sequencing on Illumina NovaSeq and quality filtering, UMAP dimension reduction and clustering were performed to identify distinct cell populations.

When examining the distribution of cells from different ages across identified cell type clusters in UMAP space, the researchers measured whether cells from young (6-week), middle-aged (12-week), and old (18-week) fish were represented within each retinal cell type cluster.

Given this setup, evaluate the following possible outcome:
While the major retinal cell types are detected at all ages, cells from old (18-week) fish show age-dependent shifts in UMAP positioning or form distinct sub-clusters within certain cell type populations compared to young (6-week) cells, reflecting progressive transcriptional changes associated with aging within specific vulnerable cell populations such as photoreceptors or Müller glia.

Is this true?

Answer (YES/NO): NO